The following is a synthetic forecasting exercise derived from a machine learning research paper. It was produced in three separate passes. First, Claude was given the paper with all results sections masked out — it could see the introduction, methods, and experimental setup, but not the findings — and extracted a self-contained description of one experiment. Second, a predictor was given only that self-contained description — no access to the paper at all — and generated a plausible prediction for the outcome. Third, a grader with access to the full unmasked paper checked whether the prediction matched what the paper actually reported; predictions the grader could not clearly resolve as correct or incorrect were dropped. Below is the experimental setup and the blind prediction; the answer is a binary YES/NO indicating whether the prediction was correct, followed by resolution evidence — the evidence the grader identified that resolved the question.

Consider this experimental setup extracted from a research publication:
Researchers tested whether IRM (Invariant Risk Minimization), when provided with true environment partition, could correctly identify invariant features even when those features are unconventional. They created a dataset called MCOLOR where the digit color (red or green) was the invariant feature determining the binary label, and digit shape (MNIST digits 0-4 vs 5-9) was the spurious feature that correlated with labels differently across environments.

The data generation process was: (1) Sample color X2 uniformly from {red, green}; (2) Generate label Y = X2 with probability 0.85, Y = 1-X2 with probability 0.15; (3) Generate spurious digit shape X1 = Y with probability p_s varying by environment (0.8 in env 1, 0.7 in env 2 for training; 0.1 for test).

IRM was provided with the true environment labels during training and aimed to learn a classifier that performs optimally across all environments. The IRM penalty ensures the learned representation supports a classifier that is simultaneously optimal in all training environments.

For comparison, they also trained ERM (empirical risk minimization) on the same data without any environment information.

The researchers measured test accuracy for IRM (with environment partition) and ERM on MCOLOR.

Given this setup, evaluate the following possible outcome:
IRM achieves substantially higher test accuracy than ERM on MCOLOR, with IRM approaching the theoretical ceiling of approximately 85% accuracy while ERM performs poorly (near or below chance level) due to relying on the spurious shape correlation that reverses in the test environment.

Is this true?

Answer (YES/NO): NO